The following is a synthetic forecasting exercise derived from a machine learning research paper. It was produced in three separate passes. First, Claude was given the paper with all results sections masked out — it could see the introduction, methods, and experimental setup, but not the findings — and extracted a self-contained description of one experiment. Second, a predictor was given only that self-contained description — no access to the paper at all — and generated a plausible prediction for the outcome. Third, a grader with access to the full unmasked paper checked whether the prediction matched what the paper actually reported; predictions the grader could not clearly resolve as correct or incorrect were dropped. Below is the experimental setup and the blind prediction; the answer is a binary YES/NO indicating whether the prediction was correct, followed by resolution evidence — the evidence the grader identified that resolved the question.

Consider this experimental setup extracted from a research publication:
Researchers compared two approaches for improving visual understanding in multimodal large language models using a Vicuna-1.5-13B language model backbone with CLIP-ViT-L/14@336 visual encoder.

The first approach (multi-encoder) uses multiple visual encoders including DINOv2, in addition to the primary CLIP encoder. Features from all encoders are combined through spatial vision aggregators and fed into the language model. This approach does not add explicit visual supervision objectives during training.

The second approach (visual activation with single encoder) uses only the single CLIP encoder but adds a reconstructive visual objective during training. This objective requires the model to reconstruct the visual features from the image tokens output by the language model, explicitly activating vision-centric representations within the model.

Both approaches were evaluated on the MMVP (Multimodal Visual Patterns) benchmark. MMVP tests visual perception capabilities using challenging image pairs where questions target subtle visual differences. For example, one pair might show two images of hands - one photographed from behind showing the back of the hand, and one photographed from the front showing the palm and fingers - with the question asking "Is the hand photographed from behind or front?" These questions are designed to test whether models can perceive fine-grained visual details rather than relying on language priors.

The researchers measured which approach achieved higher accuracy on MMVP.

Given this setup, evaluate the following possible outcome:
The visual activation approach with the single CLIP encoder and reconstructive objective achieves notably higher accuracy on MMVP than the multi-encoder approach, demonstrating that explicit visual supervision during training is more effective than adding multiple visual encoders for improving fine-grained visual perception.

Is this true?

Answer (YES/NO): YES